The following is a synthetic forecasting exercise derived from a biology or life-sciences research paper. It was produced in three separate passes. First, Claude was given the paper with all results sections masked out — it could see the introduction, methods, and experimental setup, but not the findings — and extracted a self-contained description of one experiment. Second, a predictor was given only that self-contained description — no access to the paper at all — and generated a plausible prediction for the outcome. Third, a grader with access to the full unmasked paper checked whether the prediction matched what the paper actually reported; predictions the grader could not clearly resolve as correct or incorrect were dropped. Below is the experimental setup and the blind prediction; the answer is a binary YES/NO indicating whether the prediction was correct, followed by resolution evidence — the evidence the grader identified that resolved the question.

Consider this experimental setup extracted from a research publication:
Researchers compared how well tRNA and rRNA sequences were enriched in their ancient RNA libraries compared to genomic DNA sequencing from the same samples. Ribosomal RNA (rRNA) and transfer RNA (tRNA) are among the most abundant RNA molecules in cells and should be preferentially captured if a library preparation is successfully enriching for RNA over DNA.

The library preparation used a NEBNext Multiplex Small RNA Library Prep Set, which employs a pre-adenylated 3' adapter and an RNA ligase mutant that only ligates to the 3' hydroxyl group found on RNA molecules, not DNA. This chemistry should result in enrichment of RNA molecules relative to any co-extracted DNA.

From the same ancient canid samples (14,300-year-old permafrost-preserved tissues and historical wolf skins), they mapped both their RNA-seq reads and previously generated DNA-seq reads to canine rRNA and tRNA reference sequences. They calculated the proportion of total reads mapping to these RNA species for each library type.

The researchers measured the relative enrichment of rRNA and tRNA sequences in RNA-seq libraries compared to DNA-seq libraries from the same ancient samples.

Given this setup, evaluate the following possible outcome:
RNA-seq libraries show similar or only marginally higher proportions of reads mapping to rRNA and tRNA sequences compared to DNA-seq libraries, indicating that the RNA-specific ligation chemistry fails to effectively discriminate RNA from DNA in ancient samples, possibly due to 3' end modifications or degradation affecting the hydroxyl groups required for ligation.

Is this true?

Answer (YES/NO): NO